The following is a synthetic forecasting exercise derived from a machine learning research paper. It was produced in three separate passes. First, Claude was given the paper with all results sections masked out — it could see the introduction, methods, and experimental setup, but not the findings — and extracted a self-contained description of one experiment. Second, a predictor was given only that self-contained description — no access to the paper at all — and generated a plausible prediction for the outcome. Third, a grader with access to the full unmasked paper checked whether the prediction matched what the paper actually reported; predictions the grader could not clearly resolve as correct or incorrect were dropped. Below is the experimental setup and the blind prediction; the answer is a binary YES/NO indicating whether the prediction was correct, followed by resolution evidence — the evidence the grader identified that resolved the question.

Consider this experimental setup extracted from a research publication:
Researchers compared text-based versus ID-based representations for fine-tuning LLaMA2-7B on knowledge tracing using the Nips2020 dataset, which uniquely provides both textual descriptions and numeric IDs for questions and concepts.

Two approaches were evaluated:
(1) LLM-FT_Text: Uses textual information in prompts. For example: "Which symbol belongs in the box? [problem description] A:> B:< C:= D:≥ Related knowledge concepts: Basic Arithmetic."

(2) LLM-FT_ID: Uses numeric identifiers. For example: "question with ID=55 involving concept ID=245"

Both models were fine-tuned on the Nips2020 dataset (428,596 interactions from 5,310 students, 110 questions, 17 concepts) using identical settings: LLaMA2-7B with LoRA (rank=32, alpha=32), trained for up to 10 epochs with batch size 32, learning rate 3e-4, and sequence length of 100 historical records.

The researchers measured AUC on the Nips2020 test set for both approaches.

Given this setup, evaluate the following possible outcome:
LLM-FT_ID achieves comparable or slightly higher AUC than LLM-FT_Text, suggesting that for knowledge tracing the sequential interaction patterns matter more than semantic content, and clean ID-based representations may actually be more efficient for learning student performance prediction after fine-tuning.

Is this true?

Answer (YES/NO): YES